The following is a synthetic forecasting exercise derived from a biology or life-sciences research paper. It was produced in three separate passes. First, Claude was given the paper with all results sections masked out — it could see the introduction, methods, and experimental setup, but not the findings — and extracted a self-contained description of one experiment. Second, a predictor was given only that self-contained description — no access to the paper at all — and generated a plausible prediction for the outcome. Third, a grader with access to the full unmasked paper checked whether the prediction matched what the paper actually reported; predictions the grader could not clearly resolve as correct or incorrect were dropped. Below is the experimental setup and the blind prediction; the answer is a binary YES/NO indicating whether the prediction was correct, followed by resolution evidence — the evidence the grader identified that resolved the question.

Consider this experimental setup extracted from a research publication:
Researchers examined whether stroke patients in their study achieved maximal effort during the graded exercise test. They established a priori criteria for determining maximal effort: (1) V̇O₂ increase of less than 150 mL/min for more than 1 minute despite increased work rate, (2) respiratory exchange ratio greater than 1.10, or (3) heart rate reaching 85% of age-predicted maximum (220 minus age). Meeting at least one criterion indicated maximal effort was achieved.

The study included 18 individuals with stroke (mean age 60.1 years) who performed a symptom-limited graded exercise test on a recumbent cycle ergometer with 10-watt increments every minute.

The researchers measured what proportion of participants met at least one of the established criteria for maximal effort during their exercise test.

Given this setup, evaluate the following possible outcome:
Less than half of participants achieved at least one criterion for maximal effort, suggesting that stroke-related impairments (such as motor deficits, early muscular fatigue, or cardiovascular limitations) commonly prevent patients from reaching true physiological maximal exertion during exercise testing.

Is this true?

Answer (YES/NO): NO